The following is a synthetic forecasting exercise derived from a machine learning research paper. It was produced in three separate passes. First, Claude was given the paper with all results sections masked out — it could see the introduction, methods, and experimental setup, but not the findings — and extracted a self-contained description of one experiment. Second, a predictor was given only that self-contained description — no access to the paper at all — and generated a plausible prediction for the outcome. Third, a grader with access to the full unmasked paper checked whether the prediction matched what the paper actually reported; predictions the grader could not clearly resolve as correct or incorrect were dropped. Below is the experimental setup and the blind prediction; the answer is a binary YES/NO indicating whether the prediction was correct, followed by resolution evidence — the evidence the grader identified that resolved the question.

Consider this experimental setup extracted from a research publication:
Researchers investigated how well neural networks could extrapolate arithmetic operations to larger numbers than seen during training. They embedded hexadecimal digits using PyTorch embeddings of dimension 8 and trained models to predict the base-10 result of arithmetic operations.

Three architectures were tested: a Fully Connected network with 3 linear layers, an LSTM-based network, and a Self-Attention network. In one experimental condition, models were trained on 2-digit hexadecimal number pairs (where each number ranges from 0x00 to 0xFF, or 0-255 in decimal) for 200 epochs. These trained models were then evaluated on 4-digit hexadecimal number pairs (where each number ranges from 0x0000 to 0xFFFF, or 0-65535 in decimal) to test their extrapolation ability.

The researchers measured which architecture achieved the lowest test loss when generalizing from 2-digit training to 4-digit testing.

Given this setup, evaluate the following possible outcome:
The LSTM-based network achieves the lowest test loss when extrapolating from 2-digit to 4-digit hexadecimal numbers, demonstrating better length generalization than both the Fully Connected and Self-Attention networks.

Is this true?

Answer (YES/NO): YES